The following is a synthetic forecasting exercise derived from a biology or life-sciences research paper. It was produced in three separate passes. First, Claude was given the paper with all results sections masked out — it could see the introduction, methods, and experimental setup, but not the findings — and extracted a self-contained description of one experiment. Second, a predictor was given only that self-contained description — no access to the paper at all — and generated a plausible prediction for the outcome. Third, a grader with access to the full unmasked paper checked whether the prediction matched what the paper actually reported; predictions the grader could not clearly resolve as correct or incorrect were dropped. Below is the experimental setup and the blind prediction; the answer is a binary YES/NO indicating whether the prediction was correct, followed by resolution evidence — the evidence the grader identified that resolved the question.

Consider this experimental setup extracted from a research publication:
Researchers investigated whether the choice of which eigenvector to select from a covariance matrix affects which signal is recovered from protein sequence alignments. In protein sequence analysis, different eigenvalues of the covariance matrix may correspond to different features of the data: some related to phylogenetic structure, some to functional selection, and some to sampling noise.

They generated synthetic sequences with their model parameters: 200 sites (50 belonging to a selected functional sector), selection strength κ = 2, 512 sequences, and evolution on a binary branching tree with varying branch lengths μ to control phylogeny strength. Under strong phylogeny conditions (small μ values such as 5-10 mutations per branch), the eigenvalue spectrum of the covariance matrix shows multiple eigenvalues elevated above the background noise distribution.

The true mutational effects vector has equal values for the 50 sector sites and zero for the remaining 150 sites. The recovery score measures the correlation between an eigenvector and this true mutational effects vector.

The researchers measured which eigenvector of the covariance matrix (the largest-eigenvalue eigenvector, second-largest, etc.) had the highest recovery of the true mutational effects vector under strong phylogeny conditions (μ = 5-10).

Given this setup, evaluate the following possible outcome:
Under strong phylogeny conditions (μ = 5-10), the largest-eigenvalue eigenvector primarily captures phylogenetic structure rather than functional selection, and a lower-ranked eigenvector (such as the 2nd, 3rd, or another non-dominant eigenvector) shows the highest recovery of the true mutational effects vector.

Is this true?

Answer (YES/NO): NO